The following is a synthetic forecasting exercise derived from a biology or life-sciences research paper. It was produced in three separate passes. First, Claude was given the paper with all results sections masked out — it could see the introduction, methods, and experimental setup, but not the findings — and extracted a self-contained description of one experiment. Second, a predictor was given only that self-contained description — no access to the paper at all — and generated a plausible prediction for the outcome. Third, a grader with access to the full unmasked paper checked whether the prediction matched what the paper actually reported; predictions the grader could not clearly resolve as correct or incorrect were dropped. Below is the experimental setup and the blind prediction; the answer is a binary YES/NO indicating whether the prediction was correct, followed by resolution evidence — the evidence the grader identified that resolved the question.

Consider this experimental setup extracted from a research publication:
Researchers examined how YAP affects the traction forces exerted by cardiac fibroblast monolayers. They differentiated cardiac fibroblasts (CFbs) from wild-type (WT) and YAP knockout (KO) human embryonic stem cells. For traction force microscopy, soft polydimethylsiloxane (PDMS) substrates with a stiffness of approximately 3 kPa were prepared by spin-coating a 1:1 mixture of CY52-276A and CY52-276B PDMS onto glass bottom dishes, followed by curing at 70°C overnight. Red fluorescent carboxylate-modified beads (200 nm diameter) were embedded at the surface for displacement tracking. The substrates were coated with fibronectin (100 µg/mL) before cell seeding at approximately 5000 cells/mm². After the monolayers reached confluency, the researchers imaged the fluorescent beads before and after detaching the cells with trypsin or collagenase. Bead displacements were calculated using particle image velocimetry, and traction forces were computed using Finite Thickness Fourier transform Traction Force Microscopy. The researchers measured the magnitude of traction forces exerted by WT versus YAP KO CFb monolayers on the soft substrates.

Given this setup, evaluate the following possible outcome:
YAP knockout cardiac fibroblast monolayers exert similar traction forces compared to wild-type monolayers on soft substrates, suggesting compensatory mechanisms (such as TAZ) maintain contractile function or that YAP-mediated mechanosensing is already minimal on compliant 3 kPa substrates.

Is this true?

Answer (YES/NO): NO